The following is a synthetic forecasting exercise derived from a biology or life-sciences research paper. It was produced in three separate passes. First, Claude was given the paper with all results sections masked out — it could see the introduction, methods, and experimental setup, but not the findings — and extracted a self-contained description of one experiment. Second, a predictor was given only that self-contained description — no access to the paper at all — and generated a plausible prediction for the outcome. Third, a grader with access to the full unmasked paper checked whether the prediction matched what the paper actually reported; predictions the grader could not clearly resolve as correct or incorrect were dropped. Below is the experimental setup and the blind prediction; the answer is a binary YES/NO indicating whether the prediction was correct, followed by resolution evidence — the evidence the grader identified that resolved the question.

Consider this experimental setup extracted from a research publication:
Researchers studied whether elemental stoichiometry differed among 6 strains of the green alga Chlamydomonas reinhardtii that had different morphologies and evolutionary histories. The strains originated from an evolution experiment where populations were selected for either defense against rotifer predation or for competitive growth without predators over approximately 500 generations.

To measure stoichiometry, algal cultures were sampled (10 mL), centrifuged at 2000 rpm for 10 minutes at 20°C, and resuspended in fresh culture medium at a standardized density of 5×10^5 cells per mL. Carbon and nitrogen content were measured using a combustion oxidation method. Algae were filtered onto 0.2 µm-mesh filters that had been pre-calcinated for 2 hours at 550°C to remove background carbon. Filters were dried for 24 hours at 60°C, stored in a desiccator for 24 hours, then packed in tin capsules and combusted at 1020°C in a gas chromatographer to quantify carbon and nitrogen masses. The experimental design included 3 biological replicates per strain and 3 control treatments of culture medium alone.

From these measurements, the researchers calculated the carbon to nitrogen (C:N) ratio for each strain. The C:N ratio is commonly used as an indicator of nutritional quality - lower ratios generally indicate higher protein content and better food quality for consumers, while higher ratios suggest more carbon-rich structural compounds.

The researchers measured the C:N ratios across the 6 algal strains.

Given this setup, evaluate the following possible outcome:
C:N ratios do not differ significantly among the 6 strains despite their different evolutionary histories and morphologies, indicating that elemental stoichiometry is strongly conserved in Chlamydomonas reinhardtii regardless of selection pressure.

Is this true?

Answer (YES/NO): YES